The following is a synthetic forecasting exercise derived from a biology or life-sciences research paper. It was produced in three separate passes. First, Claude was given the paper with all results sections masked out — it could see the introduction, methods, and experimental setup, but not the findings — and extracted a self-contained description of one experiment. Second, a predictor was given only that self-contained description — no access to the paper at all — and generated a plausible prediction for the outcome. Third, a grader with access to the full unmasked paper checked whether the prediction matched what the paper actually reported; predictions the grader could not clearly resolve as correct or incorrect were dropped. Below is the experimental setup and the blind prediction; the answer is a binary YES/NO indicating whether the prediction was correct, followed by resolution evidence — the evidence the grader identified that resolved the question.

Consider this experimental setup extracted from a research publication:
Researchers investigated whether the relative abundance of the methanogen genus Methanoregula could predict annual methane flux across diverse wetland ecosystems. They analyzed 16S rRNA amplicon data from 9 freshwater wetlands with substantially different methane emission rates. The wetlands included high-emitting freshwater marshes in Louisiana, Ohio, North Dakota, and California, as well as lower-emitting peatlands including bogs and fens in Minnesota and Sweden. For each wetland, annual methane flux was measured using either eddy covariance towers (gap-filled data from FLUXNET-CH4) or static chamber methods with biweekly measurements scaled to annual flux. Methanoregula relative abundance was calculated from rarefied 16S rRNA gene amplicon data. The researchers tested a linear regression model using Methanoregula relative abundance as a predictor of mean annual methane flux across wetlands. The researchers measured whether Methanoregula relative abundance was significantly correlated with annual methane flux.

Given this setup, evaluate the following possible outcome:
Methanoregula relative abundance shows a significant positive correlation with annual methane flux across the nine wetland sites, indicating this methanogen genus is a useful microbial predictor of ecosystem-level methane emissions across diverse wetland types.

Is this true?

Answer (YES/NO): YES